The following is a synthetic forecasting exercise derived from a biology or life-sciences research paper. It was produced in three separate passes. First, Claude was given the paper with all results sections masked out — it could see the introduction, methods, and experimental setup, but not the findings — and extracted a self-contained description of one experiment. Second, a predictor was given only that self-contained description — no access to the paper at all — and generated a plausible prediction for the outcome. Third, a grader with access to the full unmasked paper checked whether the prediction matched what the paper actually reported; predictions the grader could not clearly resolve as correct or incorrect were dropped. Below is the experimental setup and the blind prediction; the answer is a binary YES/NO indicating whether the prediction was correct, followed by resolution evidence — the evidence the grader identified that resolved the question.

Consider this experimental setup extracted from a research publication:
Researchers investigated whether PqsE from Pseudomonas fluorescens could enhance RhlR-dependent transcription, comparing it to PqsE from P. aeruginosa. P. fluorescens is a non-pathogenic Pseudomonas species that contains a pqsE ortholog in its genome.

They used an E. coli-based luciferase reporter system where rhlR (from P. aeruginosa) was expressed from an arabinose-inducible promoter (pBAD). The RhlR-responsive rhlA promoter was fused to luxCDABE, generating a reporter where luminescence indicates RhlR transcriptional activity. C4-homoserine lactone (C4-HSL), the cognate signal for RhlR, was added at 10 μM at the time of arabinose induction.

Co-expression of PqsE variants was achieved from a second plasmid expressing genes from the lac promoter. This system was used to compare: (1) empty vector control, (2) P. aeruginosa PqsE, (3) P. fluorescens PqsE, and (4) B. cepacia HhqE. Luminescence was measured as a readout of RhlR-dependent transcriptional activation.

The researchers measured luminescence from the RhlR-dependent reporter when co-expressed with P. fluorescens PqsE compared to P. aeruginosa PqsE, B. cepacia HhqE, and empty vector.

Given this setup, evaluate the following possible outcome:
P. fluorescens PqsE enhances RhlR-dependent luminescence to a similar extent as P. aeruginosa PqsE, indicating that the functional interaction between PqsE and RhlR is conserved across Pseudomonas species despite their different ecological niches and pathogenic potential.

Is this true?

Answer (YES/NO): YES